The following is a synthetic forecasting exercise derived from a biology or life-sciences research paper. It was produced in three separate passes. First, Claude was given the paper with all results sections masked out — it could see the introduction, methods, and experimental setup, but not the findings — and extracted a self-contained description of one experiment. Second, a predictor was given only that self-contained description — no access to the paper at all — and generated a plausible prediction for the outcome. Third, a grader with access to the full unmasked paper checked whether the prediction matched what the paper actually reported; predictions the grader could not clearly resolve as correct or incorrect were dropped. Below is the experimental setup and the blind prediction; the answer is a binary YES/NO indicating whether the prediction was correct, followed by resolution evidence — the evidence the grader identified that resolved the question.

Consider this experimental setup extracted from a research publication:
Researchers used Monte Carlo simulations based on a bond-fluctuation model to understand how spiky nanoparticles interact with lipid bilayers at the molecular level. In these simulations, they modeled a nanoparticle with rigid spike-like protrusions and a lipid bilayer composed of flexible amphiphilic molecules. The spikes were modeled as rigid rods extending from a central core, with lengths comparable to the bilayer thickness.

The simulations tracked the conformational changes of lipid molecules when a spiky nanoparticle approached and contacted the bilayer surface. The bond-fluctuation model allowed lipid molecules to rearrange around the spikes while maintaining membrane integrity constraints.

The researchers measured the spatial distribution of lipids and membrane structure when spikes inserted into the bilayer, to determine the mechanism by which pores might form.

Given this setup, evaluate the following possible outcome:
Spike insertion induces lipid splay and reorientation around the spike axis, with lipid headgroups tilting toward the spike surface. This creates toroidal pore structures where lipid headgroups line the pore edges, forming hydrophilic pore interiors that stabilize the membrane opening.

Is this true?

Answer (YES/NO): NO